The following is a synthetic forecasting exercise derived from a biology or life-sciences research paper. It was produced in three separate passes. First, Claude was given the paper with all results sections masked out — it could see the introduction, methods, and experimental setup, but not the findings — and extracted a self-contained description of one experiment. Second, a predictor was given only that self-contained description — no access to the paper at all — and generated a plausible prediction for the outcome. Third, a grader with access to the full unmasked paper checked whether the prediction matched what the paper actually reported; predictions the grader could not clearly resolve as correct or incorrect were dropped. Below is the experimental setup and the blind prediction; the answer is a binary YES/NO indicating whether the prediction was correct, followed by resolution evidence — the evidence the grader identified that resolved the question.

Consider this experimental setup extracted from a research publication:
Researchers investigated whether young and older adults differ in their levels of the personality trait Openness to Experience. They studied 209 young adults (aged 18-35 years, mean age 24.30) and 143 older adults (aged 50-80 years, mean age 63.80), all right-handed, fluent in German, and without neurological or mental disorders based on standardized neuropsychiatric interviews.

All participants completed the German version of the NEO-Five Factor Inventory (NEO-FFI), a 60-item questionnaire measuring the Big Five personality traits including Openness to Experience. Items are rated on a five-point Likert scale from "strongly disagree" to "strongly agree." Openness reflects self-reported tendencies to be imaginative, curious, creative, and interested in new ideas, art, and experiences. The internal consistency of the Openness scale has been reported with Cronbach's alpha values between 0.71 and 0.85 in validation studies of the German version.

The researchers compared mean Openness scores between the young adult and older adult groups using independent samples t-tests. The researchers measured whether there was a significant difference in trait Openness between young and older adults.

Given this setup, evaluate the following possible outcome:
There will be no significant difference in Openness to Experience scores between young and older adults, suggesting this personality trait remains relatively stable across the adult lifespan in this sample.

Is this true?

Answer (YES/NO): NO